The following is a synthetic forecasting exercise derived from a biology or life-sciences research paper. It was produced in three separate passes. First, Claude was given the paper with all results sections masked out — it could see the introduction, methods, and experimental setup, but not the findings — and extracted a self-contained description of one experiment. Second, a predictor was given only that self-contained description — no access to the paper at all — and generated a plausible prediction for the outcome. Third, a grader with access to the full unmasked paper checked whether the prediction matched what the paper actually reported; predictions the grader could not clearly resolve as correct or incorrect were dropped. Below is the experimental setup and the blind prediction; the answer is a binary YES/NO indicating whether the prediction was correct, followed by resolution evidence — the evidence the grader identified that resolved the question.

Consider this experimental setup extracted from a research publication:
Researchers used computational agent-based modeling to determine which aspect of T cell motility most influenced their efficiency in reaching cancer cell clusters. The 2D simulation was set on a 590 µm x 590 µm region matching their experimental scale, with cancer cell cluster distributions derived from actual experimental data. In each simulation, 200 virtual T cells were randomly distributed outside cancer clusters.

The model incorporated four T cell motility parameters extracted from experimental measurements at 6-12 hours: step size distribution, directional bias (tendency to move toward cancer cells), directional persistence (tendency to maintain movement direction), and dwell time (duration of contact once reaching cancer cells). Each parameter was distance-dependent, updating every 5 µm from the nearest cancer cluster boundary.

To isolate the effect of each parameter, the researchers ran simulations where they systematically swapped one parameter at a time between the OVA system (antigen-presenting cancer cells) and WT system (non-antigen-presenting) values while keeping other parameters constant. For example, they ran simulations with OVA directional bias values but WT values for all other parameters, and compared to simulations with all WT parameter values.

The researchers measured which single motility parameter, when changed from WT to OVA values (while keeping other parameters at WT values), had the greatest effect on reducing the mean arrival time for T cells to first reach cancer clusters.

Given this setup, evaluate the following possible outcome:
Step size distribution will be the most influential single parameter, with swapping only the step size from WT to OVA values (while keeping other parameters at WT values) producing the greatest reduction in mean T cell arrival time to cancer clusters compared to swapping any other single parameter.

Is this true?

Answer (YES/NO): NO